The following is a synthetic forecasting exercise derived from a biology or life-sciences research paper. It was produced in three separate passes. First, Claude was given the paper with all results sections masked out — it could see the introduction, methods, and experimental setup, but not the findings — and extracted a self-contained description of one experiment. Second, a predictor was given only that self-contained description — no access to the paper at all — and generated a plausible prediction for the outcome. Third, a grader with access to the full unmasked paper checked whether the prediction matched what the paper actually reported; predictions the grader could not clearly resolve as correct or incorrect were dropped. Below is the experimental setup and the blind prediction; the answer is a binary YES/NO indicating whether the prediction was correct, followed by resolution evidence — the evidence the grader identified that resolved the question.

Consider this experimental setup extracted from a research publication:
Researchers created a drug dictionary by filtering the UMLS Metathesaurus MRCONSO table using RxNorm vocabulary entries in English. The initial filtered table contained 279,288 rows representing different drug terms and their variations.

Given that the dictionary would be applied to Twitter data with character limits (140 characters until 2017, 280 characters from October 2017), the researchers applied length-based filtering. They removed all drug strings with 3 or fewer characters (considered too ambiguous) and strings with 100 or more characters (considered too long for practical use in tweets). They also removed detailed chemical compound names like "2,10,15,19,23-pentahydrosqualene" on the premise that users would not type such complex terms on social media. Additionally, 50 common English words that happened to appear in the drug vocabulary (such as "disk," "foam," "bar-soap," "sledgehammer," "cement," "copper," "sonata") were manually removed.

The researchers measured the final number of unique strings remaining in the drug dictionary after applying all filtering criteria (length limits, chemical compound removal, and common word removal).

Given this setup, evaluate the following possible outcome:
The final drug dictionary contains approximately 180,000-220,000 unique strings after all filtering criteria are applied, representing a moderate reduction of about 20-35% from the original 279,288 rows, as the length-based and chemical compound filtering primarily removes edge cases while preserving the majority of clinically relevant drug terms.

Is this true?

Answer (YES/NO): NO